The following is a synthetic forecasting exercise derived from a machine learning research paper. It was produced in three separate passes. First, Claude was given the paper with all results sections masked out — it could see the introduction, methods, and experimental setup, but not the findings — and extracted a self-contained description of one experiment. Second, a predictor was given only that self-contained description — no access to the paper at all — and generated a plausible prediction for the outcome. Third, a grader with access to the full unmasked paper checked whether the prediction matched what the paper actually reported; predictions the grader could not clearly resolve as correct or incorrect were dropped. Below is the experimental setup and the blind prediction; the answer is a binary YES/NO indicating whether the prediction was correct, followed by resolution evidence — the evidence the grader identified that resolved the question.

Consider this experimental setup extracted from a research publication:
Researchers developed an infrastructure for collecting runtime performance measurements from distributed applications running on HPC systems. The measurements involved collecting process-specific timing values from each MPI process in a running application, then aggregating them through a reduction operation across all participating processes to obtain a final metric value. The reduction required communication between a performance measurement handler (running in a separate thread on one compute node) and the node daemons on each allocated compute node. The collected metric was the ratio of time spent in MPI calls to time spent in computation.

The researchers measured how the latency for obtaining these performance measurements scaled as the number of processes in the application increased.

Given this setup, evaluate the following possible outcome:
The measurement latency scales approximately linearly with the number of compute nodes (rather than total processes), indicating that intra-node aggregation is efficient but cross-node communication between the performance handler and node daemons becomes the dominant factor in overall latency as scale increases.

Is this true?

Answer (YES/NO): NO